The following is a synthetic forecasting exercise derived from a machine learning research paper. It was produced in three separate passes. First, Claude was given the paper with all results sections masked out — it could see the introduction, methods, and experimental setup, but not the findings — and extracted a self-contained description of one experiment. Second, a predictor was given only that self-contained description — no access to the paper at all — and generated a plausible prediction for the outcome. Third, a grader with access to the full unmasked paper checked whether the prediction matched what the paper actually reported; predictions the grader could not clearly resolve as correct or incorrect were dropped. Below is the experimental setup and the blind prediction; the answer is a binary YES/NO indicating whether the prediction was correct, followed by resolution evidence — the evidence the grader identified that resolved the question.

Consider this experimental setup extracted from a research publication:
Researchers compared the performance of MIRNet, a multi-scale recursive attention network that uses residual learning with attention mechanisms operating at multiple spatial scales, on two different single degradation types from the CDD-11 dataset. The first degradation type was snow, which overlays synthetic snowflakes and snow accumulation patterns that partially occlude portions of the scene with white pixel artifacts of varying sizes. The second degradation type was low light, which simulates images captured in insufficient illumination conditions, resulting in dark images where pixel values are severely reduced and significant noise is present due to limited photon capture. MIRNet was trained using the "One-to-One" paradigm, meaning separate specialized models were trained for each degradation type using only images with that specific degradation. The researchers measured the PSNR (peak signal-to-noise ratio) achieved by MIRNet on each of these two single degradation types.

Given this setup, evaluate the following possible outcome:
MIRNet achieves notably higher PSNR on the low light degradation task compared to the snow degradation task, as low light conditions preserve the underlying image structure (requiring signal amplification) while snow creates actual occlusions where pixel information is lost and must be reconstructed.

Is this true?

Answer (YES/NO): NO